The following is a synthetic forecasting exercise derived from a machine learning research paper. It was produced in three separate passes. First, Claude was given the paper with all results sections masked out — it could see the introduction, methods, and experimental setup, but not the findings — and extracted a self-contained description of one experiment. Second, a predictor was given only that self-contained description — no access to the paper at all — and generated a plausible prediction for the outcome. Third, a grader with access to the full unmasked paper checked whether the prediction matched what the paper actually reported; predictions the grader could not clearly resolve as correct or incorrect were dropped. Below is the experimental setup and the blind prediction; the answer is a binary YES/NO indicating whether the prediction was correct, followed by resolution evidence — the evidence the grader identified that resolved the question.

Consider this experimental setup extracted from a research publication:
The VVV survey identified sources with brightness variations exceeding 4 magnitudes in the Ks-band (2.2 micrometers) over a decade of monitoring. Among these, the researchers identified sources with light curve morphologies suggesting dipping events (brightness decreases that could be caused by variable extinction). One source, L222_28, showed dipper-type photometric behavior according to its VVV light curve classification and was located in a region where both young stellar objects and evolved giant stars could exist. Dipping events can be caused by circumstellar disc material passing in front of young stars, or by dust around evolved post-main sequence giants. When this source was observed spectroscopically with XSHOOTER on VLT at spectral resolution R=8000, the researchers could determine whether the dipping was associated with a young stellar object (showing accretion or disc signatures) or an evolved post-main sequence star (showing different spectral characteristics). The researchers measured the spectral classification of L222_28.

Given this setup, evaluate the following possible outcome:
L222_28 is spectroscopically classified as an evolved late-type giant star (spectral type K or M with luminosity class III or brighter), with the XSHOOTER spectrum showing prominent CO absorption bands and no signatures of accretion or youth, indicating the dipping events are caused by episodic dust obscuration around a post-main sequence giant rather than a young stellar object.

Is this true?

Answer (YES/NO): NO